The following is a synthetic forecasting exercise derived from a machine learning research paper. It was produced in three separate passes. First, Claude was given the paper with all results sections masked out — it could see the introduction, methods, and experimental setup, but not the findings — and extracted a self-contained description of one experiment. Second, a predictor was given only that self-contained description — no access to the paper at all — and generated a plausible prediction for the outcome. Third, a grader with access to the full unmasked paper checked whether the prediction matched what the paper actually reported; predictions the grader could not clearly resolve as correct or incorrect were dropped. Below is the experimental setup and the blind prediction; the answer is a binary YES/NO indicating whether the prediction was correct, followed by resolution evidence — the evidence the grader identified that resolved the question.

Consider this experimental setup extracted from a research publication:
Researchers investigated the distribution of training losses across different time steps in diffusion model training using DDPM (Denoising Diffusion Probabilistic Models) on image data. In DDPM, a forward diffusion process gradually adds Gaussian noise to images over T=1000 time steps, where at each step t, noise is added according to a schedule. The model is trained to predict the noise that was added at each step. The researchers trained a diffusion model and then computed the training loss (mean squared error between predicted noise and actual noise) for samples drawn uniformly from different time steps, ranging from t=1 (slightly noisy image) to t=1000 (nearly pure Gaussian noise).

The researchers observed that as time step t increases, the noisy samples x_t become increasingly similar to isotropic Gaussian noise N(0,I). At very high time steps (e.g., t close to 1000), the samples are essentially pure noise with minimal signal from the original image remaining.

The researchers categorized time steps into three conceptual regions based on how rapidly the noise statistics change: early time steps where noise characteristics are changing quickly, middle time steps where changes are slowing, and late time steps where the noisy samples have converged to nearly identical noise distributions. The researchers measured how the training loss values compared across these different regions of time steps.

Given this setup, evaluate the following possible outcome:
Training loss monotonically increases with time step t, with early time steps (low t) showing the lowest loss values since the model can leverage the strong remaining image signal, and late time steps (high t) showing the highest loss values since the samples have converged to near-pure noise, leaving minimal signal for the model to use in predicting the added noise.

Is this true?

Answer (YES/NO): NO